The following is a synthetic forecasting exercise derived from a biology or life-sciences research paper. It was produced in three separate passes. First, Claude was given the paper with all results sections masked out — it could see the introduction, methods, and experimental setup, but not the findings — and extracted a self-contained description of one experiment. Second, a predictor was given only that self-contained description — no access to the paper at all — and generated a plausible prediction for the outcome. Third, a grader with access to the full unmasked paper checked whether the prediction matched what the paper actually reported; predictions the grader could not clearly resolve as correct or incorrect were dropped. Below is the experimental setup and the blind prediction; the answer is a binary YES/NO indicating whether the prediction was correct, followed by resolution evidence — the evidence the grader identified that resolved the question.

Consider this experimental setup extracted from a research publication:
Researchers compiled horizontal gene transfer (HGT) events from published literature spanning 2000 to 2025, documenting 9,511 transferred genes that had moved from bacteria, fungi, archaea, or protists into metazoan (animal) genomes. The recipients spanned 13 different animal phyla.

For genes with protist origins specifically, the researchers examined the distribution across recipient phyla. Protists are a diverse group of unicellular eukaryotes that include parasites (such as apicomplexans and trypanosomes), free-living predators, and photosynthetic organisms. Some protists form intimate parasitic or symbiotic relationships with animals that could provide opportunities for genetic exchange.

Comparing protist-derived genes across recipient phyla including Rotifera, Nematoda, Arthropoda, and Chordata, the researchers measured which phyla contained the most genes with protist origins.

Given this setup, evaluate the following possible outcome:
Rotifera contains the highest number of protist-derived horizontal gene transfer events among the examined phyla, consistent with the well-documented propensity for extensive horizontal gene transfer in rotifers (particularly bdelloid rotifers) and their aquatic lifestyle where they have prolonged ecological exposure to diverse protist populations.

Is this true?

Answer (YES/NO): NO